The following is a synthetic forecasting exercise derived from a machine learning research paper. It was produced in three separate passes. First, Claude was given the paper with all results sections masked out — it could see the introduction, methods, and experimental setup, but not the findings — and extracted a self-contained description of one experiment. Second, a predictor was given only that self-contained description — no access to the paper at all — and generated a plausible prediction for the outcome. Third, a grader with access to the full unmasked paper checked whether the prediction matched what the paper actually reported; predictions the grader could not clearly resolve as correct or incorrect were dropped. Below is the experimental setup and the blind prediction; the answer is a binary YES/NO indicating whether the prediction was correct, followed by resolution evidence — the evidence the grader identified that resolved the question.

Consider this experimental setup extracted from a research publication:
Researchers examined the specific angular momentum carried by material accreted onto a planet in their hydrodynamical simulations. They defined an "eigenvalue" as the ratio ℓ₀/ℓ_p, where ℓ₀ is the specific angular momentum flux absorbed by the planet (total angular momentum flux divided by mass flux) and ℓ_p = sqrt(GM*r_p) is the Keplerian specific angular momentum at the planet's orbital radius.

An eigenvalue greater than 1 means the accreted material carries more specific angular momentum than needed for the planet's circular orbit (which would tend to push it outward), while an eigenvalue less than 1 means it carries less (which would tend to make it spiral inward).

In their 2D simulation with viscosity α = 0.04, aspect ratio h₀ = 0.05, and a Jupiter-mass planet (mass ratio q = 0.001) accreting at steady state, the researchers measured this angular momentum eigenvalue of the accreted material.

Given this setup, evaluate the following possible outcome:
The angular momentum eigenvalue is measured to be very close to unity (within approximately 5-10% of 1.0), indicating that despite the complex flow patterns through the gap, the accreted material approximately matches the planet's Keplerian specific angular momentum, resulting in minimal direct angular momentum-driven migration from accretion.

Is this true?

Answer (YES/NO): NO